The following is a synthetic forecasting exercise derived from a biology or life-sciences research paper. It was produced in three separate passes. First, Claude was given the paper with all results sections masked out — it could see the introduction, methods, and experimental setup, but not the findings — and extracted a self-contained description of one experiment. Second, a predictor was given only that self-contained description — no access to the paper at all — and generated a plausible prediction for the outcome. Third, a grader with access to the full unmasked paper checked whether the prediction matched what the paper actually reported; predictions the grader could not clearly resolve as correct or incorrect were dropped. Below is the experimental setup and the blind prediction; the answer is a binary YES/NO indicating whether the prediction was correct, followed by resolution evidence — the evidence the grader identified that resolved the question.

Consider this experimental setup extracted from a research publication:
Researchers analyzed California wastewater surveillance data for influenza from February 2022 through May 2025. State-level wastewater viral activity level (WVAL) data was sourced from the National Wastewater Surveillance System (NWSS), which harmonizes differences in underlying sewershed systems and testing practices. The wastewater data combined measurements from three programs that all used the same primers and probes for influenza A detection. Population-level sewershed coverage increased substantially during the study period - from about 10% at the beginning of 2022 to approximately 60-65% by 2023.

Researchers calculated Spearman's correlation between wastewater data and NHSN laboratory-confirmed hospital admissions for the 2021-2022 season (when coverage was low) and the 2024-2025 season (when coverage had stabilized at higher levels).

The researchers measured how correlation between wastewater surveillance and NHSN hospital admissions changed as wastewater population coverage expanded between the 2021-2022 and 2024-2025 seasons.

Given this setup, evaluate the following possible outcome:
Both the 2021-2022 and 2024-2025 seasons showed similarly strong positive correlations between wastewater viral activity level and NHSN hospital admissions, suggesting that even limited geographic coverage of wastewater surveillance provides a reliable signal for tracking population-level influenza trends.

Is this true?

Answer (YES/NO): NO